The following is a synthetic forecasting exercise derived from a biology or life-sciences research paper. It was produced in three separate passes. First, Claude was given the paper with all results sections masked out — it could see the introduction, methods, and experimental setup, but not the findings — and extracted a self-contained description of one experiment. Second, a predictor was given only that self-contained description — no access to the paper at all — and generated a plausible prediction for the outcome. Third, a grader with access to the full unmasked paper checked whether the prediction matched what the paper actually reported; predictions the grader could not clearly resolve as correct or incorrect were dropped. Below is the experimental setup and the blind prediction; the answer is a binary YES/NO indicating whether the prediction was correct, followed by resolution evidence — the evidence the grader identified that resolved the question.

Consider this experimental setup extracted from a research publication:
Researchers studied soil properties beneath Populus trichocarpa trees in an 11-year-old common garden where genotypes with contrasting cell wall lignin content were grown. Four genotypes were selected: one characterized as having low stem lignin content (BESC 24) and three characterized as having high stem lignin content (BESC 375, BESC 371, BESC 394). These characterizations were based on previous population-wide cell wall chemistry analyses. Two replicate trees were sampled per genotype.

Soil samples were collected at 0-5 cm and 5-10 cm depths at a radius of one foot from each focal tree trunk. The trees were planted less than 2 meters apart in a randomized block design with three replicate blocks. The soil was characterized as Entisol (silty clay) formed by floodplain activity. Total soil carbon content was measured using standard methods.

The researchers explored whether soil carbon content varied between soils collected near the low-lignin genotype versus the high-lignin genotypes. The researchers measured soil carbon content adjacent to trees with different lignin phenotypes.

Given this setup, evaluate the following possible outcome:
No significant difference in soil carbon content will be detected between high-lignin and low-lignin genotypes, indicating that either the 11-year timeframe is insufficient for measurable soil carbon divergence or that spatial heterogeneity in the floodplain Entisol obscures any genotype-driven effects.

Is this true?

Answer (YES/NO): YES